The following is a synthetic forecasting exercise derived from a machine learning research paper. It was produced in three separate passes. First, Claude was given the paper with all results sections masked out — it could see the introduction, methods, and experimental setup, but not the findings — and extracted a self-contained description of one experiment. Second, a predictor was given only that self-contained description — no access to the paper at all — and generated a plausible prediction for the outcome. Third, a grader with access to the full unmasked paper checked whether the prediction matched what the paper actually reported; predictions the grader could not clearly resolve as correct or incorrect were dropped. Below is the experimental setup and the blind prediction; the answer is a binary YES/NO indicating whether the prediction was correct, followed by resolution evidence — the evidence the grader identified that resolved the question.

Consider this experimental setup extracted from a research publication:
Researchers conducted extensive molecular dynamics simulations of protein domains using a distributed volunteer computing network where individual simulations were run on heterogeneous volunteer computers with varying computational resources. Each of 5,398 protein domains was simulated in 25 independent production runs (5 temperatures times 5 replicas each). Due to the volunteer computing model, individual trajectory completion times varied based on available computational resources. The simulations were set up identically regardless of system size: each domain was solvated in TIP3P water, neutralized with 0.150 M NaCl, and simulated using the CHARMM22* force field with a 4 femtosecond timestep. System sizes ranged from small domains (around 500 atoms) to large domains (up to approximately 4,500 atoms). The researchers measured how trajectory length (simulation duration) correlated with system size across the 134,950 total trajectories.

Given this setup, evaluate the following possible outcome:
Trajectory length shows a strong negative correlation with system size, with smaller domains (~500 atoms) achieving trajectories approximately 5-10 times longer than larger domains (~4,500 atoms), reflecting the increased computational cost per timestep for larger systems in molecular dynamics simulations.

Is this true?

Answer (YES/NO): NO